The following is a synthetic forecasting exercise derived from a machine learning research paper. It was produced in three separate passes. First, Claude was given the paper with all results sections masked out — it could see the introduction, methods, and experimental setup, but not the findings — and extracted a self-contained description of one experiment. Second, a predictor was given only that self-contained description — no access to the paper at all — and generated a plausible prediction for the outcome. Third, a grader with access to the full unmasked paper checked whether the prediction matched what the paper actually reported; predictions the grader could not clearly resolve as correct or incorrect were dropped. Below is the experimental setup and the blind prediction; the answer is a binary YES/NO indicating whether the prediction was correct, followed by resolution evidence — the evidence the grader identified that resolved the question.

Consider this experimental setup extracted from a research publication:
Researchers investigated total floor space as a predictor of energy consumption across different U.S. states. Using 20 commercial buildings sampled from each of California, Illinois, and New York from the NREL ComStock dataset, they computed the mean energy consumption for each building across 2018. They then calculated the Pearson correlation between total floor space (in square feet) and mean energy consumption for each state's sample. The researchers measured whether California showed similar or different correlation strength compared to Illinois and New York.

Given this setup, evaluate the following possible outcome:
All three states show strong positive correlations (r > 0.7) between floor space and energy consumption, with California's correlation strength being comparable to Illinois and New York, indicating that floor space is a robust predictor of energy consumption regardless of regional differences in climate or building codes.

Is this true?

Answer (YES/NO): YES